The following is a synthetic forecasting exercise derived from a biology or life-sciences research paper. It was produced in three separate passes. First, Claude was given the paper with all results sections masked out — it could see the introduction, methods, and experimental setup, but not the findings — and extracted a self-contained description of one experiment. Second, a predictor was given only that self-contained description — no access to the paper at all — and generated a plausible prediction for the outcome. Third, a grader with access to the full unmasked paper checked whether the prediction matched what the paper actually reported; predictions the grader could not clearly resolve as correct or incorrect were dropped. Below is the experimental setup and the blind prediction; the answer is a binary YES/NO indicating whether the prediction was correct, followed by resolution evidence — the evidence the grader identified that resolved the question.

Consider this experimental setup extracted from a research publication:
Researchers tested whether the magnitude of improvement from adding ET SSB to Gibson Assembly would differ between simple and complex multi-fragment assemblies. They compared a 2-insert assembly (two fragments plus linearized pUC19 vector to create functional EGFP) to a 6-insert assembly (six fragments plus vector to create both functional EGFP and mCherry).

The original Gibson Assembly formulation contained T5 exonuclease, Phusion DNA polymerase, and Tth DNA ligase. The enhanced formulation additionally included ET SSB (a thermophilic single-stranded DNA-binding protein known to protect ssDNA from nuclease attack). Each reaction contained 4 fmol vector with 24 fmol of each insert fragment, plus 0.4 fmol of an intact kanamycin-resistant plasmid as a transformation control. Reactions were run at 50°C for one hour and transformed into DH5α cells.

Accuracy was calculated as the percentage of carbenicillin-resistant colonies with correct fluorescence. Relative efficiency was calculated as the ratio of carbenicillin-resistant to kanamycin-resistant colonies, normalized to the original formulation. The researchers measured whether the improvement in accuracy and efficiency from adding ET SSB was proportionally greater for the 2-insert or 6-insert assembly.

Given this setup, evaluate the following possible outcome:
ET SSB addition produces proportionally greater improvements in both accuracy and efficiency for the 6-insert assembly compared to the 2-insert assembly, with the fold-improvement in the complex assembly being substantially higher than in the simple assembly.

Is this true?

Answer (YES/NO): NO